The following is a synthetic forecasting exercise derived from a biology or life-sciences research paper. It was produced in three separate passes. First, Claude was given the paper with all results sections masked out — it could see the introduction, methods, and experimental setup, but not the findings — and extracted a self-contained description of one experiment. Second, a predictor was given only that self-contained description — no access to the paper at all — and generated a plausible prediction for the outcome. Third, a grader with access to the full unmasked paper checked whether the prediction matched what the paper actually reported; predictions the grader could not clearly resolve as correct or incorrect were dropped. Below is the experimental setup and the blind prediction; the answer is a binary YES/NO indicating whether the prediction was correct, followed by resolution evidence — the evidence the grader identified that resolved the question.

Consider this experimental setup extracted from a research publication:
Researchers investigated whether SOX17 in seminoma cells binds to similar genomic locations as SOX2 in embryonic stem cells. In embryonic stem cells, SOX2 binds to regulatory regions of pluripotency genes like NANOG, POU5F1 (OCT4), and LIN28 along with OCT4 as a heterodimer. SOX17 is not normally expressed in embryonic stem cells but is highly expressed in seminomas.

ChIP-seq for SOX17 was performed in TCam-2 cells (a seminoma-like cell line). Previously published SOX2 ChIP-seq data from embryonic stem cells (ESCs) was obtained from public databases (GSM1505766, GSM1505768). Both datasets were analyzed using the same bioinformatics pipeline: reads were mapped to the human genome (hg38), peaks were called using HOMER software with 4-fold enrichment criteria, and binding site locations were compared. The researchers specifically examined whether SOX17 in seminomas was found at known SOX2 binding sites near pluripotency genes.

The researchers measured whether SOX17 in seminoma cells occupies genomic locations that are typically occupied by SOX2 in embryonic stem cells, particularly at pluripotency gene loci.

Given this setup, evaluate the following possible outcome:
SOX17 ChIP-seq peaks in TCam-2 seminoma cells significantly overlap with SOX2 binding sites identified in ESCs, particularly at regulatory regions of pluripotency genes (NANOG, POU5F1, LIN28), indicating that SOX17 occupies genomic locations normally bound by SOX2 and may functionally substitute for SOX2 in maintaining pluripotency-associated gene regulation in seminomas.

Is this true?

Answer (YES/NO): NO